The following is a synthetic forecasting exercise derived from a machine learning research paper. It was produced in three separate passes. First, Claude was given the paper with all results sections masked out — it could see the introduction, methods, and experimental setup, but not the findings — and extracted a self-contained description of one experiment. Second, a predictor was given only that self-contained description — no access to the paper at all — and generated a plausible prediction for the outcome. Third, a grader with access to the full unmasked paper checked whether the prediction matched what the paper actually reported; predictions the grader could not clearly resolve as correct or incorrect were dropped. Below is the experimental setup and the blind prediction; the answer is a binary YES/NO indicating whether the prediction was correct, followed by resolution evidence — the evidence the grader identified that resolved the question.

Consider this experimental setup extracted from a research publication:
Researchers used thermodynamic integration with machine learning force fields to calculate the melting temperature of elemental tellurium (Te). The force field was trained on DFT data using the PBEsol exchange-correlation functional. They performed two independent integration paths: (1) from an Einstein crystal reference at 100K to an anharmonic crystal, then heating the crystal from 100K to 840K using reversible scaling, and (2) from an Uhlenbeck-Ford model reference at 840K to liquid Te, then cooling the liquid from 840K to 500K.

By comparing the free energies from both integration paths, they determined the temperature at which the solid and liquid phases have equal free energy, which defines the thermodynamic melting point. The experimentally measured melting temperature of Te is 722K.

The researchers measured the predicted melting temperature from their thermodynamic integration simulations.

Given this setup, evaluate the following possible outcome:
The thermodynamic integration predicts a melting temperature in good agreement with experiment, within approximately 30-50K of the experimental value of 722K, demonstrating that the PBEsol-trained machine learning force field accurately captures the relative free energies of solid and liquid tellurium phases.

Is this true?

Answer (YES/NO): NO